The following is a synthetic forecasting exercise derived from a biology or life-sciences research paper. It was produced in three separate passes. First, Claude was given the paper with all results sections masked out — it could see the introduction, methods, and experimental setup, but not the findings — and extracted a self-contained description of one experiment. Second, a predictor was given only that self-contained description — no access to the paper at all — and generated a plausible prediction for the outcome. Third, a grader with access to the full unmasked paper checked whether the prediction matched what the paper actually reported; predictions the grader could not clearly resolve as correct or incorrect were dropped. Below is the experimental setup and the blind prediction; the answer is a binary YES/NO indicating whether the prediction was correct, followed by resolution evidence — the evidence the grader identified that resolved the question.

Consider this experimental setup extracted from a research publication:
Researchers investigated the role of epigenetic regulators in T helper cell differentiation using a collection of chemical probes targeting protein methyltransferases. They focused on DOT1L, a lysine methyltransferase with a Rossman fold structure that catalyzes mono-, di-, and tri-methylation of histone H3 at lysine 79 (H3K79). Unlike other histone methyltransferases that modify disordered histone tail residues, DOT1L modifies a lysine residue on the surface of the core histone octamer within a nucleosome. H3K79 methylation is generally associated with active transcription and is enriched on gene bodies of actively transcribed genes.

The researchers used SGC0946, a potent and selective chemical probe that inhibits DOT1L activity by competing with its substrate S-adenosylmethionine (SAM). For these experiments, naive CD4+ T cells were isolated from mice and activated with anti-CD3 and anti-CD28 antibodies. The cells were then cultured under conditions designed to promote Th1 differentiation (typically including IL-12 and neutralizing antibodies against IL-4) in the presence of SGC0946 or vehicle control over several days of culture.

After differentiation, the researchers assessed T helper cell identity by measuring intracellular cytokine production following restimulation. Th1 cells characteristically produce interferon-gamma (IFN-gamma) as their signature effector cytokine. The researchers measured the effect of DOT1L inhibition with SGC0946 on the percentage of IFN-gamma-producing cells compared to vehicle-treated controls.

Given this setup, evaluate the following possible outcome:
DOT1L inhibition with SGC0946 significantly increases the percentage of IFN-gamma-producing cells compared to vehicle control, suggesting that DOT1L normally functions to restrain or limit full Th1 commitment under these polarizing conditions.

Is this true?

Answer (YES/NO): YES